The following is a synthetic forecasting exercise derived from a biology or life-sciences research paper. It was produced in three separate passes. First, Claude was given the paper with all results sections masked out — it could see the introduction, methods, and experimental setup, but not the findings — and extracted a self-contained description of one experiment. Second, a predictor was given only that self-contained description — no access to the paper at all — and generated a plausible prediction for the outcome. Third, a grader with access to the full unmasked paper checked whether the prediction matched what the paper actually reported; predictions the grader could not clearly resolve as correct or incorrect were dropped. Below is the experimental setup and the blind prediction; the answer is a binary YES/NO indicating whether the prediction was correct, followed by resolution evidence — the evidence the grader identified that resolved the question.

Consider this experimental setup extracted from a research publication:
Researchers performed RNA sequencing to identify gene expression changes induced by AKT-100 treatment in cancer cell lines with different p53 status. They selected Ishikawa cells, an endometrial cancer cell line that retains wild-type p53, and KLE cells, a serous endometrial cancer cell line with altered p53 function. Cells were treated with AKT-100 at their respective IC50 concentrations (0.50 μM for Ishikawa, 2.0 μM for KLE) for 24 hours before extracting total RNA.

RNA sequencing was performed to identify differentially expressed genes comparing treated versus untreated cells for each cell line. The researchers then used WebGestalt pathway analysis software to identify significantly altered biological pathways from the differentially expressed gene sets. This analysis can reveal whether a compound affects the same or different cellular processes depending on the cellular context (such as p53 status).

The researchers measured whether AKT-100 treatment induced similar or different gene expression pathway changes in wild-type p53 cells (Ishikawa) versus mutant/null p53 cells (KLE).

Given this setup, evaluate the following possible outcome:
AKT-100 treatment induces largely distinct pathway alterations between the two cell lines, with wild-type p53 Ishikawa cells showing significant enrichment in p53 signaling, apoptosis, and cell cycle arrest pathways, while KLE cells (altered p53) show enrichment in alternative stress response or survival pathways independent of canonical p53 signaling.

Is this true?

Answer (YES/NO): NO